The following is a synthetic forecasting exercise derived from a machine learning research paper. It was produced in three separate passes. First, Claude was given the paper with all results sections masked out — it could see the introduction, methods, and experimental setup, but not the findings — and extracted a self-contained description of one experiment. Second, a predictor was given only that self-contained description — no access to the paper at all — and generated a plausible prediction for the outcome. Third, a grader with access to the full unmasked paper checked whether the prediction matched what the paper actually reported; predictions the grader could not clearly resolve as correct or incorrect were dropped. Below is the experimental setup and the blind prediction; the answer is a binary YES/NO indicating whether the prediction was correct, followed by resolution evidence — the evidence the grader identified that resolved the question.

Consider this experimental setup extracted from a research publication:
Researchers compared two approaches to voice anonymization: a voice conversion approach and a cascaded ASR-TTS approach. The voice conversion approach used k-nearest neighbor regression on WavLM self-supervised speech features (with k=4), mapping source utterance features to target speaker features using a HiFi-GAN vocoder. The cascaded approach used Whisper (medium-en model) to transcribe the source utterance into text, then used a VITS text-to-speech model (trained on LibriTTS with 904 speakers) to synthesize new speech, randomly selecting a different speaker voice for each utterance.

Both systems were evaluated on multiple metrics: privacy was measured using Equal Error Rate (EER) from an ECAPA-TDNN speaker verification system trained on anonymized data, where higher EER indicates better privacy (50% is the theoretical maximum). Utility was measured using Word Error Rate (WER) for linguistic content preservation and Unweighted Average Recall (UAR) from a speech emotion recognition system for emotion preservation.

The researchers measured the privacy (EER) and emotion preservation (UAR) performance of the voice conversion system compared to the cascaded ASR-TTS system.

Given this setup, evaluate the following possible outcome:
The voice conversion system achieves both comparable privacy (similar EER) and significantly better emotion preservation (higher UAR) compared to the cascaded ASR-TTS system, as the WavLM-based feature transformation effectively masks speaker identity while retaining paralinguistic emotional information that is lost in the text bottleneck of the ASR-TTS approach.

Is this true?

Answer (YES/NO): NO